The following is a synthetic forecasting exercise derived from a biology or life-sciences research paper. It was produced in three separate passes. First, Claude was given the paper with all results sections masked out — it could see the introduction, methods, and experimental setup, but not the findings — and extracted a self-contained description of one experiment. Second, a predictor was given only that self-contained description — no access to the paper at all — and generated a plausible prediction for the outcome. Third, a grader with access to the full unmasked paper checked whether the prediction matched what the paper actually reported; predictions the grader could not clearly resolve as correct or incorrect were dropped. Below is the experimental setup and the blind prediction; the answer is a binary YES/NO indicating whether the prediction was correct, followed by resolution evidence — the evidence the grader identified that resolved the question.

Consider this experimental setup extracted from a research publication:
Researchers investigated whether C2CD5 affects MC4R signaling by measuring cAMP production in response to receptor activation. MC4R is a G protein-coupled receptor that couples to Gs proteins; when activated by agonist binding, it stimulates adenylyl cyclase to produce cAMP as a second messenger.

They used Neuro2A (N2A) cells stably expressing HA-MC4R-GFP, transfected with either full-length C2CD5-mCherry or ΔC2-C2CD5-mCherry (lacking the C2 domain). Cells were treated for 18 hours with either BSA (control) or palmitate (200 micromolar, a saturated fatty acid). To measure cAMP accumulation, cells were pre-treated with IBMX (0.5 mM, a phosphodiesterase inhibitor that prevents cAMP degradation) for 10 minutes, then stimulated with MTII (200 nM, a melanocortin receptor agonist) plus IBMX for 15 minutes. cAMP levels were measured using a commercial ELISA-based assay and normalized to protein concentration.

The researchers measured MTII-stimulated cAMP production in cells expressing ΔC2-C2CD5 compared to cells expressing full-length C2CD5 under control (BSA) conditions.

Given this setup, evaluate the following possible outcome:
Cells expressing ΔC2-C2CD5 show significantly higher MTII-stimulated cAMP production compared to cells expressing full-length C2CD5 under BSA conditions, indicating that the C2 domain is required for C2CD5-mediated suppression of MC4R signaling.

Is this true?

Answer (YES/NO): NO